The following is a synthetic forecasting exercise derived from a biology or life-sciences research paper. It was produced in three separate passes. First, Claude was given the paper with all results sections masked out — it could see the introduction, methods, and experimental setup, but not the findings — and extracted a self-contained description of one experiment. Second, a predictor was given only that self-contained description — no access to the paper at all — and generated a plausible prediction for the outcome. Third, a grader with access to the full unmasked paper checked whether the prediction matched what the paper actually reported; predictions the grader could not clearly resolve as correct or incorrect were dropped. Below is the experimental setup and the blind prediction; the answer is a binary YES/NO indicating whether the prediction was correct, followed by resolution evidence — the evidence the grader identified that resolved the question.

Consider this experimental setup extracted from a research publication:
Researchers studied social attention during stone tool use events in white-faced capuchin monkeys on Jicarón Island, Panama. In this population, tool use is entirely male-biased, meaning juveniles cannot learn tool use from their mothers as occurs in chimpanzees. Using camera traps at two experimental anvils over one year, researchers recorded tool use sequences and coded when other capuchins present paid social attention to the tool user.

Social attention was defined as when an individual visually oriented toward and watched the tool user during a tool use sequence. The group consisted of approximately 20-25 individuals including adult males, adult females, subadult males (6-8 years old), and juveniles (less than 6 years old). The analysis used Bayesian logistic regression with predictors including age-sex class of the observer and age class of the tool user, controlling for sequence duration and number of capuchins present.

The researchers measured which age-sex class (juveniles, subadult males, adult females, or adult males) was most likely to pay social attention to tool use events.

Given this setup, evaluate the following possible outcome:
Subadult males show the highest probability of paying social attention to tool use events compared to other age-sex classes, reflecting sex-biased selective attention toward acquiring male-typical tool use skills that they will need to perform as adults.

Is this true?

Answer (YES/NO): NO